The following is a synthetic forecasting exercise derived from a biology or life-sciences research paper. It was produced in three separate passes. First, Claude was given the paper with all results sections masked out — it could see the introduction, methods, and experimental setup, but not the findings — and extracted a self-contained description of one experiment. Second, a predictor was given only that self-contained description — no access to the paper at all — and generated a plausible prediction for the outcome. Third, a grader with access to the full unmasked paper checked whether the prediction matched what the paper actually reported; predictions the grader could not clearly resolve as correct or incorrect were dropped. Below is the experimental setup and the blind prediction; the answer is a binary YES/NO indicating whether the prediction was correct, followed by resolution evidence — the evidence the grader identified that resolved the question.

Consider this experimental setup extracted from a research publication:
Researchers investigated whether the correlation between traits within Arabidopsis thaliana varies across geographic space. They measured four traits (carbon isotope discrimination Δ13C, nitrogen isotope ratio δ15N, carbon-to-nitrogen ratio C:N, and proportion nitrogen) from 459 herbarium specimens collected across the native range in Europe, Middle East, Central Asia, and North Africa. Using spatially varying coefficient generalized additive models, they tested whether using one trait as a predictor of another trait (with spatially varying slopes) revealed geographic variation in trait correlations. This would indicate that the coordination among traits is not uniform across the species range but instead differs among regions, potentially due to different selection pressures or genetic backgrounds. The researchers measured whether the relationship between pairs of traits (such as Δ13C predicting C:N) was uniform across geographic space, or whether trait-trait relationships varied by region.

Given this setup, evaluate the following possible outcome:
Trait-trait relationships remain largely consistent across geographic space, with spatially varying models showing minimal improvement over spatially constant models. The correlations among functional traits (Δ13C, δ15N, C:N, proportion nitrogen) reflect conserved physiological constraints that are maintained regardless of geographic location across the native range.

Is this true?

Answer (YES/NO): NO